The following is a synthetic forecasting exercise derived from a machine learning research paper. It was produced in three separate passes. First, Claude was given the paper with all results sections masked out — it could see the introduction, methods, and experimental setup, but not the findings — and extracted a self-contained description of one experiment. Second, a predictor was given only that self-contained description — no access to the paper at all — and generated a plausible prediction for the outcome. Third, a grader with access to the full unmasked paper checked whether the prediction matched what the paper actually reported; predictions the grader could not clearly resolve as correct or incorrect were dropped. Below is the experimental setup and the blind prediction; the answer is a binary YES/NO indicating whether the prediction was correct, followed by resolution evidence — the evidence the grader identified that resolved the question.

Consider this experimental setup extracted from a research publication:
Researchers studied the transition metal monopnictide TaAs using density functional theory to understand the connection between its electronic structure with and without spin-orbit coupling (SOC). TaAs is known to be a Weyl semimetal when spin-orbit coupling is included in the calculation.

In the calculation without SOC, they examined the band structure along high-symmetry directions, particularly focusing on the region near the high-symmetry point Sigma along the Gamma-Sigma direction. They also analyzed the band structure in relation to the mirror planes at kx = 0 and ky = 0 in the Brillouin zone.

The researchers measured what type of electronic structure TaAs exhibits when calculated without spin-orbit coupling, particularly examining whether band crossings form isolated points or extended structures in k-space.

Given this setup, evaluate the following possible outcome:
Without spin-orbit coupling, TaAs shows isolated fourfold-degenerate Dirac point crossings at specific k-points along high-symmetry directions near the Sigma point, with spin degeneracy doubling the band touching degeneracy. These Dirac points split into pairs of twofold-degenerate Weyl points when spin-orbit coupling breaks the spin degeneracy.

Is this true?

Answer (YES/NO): NO